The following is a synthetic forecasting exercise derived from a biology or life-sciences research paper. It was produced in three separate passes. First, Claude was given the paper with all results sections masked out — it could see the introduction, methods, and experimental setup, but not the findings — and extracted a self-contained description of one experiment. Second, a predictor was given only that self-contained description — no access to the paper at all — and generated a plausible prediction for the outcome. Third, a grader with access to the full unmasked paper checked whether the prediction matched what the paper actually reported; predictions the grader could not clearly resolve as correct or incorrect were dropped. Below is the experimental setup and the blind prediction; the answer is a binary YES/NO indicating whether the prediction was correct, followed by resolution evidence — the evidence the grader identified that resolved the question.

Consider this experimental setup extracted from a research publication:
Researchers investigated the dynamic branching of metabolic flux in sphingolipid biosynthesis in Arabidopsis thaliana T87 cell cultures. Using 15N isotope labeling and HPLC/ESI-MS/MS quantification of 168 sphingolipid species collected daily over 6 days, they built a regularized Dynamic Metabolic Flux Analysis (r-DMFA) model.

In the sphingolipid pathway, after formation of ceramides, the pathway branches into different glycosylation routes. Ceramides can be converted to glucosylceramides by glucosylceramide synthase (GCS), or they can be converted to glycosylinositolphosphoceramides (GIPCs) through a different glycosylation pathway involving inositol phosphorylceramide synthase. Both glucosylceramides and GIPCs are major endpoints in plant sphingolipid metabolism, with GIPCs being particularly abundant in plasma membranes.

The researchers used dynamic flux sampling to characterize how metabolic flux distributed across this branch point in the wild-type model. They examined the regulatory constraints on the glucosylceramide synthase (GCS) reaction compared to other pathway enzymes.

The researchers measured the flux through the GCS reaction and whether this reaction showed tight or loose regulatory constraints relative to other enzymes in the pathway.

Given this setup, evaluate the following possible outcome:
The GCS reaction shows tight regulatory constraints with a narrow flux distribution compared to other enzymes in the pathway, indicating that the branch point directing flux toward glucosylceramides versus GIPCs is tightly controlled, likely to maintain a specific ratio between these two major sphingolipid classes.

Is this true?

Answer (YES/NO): NO